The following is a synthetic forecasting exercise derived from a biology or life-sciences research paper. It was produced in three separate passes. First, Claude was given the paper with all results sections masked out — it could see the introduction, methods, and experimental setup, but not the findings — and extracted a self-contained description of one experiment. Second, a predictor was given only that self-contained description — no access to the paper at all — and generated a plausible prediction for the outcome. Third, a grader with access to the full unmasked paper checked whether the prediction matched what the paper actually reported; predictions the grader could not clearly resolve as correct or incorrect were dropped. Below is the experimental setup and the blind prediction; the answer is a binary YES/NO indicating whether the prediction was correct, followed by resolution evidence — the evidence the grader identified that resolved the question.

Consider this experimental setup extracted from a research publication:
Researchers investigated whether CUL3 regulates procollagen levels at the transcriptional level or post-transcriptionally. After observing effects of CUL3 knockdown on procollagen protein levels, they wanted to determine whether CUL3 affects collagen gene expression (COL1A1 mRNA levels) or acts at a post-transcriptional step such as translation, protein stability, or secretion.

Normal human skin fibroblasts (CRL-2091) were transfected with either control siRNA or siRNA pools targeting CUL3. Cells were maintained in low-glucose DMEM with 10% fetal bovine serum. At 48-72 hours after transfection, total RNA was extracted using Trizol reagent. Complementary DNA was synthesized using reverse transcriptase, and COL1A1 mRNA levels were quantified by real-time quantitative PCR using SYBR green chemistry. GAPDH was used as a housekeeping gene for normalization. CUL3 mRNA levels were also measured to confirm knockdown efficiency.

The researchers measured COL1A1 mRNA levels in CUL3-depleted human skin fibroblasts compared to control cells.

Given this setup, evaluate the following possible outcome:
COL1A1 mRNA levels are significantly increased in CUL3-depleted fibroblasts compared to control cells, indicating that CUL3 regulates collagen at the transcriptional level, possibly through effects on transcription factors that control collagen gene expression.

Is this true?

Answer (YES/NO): YES